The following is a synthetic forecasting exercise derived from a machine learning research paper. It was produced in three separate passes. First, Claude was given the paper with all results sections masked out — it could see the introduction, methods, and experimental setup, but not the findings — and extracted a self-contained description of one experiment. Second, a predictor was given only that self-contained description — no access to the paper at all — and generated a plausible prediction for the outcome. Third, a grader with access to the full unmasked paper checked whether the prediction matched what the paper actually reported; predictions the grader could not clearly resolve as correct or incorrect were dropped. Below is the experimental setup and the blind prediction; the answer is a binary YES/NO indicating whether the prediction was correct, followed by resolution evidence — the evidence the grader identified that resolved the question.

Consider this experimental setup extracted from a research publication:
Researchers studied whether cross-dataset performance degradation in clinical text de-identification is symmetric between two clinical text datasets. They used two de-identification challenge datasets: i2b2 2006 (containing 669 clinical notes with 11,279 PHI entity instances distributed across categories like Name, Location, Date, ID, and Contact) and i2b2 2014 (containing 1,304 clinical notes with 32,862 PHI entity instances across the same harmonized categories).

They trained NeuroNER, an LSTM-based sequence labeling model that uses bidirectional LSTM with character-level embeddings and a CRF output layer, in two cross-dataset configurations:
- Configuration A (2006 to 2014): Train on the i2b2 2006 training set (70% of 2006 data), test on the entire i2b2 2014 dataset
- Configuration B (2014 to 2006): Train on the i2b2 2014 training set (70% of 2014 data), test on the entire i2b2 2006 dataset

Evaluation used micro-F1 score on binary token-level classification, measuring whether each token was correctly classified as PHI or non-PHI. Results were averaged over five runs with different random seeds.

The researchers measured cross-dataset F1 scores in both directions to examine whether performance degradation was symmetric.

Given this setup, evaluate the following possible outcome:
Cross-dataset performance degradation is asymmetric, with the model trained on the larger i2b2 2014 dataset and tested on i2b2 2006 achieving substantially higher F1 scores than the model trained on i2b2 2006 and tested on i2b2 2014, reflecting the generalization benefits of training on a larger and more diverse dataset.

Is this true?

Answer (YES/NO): YES